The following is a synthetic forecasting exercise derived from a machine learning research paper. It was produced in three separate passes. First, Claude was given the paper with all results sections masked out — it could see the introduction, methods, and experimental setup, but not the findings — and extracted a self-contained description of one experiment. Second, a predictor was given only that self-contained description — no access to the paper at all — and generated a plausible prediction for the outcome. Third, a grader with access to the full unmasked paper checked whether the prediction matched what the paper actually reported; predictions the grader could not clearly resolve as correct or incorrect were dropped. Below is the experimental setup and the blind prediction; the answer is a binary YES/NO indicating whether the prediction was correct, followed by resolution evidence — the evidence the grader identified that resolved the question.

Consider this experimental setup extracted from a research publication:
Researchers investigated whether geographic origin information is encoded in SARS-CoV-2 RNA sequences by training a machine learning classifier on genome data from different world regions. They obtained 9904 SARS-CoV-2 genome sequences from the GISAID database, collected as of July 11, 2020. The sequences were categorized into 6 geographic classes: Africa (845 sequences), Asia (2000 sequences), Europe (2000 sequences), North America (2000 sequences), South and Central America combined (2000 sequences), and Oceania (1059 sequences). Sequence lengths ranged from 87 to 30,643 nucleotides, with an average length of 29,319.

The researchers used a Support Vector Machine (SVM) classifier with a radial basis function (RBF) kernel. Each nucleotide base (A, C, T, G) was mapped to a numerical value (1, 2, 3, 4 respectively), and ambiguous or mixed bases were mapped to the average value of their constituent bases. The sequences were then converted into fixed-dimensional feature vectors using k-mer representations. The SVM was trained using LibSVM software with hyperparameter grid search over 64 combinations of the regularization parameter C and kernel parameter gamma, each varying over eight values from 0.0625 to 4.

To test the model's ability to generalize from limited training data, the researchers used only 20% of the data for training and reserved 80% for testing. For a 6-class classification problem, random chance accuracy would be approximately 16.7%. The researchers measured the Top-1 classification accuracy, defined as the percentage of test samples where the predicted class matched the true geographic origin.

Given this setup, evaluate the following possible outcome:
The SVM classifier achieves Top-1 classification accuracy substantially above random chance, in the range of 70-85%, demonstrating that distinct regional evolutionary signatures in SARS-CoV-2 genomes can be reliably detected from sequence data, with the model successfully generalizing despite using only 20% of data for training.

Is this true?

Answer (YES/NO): NO